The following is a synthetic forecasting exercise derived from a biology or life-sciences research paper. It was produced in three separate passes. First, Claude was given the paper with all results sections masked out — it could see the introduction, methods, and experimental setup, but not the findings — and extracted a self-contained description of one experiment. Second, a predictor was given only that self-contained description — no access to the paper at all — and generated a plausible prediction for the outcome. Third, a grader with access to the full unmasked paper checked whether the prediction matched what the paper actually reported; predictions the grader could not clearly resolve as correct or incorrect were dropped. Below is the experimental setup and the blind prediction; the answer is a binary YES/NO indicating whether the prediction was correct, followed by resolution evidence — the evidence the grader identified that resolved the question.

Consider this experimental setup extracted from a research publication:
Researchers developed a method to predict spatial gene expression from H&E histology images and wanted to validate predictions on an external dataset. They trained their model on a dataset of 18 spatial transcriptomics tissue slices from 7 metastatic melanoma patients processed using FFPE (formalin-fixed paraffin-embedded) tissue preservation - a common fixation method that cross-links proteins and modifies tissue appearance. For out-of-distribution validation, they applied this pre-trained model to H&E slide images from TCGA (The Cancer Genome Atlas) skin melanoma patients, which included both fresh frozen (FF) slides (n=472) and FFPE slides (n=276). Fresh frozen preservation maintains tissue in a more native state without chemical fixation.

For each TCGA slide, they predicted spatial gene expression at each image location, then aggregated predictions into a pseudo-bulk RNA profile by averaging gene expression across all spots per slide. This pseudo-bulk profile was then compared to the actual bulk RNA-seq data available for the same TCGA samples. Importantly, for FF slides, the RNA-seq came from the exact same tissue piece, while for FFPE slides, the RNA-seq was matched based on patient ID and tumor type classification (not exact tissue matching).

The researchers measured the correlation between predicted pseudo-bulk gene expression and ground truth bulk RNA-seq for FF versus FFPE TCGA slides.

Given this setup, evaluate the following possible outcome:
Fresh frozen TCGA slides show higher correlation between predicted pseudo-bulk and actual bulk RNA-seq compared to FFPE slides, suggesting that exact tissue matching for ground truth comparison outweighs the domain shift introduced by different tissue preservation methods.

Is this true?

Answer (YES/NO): YES